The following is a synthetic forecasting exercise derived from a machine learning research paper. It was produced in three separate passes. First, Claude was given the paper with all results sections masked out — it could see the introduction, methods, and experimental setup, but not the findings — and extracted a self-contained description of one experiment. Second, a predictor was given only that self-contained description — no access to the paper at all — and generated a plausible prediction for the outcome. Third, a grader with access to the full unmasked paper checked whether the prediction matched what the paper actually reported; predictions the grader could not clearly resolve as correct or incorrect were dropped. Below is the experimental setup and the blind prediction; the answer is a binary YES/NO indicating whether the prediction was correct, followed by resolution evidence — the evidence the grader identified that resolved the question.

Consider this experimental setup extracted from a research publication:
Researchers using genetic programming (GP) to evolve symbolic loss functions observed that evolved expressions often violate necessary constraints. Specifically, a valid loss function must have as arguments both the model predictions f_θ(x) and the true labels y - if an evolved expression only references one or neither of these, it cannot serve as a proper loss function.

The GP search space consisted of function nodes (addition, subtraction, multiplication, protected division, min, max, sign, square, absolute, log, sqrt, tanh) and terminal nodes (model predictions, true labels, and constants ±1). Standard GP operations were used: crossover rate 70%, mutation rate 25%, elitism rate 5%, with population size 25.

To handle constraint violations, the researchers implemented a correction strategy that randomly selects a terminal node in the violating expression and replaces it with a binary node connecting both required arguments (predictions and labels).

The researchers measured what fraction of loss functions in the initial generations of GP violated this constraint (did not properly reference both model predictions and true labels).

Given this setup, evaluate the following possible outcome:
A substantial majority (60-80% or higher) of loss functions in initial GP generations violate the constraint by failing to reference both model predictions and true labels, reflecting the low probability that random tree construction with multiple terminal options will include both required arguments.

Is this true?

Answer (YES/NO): NO